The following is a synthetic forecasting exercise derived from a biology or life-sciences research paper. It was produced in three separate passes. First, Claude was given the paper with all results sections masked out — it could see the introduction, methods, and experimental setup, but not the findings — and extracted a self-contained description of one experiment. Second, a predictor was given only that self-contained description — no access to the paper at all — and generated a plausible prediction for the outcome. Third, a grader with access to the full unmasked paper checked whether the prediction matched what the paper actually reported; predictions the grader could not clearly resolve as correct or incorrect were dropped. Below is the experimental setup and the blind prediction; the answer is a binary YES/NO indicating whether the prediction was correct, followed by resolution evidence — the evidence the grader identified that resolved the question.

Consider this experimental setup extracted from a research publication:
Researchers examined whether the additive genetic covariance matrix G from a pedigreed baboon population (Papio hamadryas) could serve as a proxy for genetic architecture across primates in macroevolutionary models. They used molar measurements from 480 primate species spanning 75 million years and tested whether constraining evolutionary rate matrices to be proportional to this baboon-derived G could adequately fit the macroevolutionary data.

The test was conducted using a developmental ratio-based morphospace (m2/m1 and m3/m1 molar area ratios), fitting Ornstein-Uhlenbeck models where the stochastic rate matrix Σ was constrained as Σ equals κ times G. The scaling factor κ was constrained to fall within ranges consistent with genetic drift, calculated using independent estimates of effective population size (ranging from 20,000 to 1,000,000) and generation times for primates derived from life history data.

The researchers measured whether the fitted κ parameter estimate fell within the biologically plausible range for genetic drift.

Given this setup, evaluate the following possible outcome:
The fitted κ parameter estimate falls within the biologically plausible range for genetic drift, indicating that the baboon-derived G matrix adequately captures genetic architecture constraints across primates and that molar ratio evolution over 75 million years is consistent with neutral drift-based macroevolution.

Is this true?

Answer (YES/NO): YES